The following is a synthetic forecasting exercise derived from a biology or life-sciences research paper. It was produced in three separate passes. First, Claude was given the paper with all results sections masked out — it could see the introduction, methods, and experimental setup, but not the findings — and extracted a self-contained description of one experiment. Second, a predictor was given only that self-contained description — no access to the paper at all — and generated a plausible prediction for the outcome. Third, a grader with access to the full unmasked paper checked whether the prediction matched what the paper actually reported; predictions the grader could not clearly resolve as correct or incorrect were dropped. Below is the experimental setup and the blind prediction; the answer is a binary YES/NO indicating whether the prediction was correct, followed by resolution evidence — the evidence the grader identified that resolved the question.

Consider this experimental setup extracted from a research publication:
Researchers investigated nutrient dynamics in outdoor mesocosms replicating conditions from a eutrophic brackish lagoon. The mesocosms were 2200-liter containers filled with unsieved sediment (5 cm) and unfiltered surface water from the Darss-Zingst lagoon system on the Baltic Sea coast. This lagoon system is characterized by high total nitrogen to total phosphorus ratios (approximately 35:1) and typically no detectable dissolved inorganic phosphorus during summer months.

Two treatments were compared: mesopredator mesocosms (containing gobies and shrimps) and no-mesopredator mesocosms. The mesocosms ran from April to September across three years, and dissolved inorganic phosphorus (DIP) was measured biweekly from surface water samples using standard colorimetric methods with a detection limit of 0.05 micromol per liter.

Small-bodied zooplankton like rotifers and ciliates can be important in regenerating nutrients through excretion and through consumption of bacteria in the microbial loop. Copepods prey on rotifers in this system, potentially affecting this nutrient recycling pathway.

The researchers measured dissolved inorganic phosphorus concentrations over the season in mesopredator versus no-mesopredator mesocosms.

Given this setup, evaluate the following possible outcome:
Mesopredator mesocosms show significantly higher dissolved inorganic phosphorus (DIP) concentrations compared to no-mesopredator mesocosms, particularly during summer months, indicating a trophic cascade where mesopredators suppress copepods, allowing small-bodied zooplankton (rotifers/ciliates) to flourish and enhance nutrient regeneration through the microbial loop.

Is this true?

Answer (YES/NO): NO